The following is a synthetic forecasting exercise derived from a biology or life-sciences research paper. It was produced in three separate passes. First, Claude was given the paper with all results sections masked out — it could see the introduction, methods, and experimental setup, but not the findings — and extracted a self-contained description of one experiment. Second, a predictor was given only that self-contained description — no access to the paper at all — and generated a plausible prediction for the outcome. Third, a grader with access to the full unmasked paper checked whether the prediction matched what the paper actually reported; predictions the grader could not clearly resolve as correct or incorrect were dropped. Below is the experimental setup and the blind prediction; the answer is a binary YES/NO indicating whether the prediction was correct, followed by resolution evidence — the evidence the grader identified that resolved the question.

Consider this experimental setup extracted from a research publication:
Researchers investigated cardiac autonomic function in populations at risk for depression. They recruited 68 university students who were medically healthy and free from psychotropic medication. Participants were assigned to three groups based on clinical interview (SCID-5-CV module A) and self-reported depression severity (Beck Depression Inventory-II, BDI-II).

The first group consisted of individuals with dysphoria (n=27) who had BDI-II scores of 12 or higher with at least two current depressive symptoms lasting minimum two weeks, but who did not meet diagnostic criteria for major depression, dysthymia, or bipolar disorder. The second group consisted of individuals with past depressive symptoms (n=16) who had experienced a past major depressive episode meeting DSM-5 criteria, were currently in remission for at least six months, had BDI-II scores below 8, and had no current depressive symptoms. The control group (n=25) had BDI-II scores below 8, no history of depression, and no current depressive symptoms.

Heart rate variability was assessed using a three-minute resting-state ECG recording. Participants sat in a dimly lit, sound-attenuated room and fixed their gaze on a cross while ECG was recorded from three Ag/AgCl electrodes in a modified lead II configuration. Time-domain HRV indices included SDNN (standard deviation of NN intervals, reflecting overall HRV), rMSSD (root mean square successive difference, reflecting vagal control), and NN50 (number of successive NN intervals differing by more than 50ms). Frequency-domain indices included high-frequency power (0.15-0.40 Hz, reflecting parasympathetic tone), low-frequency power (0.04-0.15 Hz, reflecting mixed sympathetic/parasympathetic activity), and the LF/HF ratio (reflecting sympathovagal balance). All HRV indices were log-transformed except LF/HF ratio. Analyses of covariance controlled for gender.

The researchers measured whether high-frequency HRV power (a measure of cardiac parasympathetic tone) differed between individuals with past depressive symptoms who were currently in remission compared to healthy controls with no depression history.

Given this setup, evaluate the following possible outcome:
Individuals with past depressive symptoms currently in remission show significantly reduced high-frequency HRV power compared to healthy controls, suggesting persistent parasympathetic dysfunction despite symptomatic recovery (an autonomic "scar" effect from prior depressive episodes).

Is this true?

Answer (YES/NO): YES